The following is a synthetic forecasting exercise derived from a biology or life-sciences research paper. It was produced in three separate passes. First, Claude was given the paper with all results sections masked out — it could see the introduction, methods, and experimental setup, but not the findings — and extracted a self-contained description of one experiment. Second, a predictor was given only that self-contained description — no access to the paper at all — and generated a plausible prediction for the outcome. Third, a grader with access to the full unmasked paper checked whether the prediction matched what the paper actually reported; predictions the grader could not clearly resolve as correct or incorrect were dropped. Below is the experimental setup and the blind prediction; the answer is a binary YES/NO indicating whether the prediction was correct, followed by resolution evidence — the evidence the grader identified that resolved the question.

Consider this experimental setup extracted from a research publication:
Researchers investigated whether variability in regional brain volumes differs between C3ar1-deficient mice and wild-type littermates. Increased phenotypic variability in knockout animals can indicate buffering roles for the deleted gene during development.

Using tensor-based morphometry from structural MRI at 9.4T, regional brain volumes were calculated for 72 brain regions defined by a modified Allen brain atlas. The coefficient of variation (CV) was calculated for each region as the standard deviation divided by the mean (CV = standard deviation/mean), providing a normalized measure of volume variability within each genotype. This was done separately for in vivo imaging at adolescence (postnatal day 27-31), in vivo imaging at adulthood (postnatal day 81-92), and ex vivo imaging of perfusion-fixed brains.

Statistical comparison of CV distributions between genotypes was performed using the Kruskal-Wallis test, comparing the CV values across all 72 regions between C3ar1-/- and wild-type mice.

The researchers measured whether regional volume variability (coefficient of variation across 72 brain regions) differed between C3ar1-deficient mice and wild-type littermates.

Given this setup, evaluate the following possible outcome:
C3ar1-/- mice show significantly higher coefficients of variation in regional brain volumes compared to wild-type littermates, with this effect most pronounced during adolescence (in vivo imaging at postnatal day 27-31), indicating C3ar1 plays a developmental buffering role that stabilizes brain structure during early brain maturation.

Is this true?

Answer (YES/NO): NO